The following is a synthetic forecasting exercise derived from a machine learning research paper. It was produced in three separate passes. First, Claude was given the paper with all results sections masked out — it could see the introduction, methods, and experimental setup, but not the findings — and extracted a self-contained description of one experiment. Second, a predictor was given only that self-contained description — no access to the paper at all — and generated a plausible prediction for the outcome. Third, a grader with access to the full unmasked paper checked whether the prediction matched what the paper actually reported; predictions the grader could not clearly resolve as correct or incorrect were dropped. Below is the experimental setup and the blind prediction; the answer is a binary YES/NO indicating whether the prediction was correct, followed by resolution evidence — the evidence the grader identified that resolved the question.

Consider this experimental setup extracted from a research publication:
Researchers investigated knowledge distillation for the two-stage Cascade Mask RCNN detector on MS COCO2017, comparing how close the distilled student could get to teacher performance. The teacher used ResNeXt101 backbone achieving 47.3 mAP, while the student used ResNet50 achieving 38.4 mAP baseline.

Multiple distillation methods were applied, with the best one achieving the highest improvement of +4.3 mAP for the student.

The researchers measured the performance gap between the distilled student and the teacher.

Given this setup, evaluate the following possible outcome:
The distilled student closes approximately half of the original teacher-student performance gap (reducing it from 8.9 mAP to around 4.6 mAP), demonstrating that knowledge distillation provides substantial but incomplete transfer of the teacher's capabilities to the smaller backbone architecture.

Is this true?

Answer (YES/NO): YES